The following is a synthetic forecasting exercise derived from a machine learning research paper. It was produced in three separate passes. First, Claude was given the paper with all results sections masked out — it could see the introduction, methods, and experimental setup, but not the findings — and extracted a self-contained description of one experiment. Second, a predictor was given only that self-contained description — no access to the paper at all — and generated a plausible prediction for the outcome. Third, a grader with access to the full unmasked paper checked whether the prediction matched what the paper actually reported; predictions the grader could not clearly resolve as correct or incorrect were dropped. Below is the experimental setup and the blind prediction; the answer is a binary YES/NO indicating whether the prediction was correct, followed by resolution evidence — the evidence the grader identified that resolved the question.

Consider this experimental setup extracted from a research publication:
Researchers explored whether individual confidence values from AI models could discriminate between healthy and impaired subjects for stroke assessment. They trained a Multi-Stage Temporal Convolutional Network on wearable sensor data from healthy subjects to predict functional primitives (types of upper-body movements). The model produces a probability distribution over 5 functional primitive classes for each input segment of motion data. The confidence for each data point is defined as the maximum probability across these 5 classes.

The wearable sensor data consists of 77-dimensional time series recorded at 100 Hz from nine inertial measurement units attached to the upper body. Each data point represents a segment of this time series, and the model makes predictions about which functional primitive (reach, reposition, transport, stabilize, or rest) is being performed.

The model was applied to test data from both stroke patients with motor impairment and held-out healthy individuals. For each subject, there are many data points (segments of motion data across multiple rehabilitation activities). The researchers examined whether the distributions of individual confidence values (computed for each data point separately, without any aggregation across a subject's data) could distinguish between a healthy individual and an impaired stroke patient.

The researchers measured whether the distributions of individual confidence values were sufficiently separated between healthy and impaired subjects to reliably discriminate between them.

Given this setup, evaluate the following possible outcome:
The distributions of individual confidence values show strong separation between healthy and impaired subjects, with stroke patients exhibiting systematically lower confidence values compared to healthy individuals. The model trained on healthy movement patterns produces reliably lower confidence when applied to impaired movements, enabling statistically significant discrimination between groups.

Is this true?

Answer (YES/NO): NO